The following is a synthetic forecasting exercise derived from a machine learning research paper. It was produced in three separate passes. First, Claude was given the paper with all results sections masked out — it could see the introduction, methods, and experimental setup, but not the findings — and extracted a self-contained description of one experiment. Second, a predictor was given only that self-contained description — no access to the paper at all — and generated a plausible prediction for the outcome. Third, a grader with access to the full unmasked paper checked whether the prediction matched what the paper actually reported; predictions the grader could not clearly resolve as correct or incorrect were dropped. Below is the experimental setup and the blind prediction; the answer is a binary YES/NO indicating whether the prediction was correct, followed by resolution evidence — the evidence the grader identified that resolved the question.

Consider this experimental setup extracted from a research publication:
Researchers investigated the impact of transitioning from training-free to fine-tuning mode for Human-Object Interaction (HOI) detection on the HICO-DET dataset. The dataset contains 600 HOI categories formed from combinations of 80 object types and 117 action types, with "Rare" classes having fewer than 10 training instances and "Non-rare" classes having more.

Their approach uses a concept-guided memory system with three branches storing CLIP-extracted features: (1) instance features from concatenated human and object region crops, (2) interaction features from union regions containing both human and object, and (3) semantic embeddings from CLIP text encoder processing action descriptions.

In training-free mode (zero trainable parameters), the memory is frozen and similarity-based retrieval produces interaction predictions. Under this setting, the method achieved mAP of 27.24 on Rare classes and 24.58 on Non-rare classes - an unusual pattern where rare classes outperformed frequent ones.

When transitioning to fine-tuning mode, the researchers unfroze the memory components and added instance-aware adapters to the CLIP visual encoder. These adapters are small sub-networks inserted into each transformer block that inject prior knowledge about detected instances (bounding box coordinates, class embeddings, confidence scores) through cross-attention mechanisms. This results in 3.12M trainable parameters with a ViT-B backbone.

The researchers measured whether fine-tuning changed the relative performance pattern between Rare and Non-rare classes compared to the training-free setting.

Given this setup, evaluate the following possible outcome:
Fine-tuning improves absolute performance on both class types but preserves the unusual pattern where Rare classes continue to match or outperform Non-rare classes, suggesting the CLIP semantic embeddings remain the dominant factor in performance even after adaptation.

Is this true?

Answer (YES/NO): NO